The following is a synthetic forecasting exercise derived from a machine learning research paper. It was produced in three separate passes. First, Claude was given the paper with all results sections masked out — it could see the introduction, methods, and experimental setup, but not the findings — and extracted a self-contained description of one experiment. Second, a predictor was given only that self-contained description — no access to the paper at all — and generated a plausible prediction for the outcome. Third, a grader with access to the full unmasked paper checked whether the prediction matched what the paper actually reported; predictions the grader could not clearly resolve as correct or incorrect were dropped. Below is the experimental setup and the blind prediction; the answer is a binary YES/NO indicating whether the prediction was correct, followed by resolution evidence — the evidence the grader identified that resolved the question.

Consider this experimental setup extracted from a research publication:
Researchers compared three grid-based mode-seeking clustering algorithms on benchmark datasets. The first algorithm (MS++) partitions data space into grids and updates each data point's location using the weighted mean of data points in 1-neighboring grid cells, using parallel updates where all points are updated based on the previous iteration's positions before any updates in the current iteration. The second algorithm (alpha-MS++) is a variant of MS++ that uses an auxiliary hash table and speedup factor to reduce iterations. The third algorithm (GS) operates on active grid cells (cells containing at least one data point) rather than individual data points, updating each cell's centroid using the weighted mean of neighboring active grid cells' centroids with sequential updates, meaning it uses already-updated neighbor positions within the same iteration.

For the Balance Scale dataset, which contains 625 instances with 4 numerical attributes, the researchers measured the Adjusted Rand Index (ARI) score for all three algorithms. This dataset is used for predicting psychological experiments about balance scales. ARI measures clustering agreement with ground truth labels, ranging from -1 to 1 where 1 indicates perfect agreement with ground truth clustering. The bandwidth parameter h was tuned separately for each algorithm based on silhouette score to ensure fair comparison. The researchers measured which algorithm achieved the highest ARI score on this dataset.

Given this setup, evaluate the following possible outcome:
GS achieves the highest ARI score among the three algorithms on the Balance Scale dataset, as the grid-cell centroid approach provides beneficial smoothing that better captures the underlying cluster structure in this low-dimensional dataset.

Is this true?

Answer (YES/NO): NO